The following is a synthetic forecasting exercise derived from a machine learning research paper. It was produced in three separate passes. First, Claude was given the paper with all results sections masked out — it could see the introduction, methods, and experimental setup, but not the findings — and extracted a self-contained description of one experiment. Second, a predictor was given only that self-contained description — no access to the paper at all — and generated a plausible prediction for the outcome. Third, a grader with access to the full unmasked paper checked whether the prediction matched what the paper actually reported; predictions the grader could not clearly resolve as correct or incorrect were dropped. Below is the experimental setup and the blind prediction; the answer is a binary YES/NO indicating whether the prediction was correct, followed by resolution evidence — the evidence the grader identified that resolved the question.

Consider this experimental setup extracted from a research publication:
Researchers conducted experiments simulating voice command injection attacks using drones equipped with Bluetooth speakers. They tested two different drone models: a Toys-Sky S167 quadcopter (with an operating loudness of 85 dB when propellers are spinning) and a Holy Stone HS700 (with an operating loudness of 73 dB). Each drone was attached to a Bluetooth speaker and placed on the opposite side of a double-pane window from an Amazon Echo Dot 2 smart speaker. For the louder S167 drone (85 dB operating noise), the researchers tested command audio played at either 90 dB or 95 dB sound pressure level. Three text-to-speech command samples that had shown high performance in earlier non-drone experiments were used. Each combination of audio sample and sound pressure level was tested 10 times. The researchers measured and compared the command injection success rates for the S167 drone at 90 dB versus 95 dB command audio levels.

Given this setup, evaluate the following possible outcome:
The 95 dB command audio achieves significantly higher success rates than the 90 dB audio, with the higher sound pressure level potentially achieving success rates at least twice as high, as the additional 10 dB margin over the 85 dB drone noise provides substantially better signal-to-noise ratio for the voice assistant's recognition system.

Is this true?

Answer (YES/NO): YES